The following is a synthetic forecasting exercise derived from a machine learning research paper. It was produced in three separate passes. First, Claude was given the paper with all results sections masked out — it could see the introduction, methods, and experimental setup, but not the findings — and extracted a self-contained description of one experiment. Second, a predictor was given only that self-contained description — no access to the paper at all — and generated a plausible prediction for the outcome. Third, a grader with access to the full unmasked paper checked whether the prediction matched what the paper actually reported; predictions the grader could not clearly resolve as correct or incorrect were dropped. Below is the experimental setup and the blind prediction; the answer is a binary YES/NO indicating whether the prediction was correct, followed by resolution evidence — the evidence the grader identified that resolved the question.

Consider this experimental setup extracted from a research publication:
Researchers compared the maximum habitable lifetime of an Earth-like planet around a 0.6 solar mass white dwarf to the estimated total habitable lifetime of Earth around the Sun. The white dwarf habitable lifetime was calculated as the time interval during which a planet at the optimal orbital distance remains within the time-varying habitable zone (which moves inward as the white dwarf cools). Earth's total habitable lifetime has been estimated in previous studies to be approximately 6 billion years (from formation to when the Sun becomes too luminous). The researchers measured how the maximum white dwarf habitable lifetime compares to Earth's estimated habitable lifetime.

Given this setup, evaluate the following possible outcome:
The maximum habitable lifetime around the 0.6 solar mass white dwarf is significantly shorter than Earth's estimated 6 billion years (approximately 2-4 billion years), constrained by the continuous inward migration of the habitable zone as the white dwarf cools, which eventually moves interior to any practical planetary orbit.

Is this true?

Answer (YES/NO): NO